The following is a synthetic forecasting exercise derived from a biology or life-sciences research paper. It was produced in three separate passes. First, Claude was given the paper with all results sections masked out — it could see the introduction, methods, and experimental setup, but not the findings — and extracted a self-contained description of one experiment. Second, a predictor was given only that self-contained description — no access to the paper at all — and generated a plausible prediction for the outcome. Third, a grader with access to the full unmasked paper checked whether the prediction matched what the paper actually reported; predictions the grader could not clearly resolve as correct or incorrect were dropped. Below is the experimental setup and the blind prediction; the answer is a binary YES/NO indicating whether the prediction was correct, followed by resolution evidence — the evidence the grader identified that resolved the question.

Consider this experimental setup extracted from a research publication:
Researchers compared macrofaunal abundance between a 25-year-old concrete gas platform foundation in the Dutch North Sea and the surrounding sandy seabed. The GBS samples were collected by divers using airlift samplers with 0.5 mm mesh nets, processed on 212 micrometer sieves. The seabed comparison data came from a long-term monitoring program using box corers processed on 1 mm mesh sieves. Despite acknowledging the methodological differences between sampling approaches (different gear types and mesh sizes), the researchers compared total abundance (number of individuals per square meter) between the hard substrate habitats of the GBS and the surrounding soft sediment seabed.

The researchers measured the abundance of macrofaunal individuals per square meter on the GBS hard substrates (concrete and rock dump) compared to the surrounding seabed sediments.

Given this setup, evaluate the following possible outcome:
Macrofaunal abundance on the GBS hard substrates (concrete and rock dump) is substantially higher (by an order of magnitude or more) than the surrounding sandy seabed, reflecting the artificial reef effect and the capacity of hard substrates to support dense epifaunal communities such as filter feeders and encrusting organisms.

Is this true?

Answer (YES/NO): YES